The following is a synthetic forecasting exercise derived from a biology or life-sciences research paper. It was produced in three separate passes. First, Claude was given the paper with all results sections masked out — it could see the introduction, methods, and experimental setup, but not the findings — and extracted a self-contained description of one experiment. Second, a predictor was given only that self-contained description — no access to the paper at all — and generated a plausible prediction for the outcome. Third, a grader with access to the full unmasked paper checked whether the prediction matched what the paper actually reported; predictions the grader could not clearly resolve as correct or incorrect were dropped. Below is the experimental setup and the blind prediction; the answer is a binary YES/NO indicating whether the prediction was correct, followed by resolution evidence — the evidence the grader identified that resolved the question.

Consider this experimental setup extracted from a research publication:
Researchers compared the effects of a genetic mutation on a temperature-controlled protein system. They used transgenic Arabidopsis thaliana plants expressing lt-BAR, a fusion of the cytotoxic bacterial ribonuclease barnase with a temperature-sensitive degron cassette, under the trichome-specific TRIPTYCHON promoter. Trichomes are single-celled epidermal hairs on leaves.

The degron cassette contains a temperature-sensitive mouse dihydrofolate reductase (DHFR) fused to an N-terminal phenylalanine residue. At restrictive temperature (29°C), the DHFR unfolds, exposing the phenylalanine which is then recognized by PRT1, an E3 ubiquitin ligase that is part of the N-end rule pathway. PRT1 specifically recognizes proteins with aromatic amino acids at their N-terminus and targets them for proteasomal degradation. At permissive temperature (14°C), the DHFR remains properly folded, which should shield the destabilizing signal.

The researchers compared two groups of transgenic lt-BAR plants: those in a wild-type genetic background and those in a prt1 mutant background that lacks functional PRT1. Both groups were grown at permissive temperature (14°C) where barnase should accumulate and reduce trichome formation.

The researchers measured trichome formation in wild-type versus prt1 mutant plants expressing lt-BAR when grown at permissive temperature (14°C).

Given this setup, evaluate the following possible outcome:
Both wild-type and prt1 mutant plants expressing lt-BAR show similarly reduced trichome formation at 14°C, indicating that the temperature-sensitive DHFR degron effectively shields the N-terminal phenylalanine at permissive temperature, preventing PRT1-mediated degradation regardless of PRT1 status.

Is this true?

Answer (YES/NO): NO